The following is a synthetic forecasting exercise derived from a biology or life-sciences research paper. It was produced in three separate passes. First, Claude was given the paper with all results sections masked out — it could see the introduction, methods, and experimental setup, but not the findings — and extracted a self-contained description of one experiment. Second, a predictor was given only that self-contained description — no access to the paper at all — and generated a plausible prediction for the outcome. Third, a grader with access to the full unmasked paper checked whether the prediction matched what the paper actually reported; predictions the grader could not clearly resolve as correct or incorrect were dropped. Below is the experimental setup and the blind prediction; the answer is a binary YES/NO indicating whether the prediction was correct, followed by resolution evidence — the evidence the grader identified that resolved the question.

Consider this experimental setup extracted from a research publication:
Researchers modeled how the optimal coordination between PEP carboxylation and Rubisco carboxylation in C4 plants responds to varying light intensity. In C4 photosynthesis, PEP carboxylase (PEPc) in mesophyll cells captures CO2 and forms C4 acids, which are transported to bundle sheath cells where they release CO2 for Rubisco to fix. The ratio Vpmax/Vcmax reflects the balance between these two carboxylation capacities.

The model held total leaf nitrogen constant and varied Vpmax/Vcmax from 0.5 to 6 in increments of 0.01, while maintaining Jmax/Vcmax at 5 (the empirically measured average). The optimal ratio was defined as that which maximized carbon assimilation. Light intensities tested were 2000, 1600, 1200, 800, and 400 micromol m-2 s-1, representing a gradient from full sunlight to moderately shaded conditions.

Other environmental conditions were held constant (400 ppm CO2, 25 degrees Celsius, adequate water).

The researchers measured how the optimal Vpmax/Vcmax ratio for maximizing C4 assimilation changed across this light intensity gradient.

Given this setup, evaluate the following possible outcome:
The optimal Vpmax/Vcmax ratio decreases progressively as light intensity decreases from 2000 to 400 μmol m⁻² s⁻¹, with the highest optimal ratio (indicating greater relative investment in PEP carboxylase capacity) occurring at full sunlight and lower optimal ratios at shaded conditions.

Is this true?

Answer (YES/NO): YES